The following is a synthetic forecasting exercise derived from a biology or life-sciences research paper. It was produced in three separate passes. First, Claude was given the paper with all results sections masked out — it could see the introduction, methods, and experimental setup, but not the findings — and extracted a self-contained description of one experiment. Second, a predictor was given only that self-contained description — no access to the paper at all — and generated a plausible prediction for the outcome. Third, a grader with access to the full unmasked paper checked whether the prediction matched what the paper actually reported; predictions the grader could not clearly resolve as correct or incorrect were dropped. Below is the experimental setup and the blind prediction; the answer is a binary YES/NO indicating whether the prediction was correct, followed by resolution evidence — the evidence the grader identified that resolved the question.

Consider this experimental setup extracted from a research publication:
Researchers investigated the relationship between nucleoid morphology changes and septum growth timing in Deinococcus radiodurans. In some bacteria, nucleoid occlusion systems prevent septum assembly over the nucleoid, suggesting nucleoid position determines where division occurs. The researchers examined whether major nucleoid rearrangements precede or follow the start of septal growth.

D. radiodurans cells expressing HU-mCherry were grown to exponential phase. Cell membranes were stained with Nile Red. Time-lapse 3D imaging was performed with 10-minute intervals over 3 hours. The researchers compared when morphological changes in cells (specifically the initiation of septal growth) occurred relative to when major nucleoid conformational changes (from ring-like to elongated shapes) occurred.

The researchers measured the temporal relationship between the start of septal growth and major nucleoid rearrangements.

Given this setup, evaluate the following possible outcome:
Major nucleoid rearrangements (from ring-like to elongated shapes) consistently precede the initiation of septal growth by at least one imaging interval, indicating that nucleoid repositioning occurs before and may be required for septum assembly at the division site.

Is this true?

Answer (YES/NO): NO